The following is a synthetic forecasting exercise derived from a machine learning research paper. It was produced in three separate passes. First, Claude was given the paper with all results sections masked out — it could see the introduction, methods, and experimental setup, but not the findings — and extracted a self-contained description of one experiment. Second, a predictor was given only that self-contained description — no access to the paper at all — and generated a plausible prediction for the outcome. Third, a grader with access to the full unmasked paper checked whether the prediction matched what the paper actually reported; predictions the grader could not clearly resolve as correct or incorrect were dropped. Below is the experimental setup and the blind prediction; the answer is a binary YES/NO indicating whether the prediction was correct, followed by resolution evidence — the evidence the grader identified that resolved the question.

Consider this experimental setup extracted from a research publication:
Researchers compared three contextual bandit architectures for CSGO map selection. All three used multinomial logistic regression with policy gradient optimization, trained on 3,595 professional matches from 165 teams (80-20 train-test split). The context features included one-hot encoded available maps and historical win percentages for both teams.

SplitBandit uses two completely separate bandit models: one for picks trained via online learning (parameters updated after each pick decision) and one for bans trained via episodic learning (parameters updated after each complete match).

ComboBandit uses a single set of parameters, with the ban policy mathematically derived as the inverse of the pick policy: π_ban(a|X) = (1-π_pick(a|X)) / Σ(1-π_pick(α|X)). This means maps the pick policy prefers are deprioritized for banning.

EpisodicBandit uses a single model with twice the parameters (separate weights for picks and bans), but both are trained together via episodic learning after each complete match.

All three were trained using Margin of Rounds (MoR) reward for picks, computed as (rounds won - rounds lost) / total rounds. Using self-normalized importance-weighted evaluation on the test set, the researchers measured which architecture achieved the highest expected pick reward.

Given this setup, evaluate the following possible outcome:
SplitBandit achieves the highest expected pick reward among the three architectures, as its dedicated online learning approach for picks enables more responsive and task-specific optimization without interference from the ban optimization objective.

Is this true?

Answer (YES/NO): YES